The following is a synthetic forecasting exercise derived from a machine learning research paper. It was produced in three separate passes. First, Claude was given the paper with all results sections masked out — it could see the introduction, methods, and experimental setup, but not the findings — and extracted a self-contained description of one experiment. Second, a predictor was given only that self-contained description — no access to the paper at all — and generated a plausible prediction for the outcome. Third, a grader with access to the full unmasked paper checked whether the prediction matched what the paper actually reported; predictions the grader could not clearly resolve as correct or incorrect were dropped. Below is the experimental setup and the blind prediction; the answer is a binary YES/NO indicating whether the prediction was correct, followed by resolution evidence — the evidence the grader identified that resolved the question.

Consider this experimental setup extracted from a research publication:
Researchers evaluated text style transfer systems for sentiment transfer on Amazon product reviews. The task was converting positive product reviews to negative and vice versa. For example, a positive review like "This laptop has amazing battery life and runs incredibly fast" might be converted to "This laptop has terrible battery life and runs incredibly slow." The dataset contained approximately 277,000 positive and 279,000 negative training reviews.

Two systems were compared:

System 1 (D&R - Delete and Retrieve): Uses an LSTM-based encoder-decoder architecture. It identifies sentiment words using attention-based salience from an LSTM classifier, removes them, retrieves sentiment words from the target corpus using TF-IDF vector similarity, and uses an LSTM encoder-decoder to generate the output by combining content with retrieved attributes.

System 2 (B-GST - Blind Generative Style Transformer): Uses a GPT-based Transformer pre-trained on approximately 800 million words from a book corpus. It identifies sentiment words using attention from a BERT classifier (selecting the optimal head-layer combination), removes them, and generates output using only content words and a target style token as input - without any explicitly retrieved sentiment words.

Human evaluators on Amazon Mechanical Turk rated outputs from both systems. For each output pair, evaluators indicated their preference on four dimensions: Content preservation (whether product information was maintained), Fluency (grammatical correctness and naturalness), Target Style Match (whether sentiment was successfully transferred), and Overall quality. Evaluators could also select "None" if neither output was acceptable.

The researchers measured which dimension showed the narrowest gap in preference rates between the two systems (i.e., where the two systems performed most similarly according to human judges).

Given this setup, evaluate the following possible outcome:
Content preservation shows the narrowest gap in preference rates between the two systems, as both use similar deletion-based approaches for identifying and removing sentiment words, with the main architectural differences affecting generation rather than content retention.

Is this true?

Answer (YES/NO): NO